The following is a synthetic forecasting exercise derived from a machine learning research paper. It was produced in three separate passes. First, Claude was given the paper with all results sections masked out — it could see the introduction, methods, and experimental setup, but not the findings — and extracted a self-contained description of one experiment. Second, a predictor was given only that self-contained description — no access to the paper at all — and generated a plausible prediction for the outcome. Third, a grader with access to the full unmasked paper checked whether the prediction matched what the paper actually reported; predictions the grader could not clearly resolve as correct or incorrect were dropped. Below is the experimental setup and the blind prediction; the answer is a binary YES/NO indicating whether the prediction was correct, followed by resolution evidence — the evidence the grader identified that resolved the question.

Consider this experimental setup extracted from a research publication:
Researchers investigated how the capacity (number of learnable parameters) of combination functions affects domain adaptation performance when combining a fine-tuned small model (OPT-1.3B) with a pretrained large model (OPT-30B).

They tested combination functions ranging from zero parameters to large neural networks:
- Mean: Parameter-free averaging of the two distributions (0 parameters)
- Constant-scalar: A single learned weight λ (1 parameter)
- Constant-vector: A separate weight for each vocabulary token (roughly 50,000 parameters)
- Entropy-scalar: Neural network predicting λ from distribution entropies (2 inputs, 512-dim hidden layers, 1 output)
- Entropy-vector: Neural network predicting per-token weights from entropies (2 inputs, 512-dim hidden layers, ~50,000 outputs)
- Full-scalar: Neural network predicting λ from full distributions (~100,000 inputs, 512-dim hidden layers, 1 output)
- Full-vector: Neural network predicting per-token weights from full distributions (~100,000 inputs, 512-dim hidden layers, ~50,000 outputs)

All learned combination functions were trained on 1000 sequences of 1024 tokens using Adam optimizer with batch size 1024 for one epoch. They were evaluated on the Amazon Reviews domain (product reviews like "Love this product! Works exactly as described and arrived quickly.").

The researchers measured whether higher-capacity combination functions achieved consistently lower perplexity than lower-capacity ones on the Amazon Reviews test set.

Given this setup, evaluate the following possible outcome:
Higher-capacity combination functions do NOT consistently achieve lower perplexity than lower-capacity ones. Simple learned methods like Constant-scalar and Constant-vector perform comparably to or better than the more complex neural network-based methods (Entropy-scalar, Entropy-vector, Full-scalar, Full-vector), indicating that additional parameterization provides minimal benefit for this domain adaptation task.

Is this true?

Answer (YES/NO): NO